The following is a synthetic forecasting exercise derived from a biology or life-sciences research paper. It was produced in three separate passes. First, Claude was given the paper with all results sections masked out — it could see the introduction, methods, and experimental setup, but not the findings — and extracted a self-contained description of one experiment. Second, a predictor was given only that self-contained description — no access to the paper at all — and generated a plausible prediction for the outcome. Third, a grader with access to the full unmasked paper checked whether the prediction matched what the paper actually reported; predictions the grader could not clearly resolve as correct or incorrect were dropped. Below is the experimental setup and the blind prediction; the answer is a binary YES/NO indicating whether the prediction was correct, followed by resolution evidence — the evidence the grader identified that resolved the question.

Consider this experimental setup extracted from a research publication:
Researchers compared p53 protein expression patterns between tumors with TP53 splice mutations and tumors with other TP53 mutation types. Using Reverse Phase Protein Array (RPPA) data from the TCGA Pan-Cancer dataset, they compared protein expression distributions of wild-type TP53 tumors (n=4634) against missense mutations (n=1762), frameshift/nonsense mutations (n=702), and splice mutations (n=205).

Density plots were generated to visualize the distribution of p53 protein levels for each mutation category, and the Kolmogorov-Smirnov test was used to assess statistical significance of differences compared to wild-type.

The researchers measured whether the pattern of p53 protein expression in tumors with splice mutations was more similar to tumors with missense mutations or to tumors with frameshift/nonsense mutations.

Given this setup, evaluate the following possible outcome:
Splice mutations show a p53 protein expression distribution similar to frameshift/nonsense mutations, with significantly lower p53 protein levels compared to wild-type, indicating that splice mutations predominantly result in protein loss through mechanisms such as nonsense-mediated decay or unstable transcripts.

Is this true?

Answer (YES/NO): NO